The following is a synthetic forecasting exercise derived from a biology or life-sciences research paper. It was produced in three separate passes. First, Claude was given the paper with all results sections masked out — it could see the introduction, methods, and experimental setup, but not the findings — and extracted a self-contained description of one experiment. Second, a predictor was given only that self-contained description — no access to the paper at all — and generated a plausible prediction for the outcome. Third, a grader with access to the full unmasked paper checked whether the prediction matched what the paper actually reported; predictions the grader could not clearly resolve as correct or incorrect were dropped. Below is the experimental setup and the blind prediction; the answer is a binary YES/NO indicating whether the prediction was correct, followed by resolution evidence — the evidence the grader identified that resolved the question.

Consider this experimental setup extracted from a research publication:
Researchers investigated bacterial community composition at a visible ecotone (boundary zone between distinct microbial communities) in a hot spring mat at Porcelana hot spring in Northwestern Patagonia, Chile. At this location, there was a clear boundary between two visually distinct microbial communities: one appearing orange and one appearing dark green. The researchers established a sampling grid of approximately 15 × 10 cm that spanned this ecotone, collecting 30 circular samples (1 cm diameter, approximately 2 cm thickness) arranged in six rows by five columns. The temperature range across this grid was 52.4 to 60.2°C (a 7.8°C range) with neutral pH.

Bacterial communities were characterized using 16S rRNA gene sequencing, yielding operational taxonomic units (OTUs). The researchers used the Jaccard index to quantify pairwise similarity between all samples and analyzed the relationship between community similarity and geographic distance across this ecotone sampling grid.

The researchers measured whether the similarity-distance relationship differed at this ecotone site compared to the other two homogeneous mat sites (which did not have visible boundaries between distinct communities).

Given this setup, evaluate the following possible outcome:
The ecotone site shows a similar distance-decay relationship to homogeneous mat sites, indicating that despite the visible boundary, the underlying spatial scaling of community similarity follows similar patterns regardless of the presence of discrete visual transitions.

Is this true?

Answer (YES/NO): NO